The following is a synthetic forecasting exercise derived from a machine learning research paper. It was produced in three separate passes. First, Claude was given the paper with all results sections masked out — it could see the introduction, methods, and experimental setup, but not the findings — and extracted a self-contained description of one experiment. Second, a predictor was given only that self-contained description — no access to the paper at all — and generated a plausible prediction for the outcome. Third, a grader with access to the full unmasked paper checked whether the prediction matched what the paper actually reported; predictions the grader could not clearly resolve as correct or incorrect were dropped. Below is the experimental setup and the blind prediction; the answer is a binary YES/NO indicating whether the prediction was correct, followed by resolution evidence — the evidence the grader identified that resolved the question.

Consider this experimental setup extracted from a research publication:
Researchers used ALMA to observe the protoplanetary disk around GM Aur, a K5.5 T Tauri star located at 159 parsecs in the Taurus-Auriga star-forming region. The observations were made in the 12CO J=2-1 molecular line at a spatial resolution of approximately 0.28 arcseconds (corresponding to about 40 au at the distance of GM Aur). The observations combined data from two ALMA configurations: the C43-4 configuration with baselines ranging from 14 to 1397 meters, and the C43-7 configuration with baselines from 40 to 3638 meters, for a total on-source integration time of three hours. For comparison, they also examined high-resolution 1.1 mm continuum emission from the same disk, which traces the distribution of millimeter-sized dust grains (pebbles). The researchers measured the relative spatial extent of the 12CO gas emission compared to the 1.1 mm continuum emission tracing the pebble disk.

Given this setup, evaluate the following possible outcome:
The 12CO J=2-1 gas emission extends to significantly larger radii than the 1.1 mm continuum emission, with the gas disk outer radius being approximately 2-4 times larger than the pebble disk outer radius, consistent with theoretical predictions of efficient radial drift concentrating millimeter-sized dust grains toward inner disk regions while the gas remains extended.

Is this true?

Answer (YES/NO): YES